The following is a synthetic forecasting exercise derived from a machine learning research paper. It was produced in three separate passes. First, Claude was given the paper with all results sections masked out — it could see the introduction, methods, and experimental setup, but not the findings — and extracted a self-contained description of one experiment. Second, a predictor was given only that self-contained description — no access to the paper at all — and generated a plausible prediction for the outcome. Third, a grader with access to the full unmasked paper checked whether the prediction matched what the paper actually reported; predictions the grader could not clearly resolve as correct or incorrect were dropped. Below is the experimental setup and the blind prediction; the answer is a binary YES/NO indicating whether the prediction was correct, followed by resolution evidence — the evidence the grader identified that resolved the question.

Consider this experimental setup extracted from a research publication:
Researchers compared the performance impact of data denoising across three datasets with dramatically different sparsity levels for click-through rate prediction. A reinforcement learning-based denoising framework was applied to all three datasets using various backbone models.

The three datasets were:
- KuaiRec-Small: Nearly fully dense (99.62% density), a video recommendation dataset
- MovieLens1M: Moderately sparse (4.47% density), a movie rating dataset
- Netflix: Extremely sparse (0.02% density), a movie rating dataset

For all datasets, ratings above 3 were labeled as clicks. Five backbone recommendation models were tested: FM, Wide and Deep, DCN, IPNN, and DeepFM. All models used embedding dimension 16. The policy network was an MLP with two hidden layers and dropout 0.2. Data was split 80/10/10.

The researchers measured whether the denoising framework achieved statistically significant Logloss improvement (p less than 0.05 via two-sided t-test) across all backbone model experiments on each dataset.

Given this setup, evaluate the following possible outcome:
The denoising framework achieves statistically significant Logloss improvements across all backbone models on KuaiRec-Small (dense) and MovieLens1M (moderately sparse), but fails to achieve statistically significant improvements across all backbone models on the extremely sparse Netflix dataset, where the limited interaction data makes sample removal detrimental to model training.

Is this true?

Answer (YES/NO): NO